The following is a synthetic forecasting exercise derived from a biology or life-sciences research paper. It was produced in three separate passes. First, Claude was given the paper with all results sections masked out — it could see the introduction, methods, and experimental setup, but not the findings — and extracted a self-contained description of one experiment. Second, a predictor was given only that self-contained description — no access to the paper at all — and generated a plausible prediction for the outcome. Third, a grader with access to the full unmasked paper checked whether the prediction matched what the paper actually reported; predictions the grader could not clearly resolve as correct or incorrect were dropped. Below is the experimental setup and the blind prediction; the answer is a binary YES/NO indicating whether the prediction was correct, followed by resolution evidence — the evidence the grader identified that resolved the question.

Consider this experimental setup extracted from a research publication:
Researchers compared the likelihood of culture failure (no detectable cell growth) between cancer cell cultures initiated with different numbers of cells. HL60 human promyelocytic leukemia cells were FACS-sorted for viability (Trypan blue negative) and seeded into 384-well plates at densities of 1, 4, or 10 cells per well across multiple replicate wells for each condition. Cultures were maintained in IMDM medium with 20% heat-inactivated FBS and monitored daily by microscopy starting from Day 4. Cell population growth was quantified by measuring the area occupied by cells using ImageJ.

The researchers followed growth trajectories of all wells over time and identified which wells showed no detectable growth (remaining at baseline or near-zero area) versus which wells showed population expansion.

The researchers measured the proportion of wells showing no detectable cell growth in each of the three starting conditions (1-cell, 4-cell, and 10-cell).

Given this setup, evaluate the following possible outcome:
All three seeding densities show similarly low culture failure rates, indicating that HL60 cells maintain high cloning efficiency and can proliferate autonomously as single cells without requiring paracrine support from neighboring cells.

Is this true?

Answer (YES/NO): NO